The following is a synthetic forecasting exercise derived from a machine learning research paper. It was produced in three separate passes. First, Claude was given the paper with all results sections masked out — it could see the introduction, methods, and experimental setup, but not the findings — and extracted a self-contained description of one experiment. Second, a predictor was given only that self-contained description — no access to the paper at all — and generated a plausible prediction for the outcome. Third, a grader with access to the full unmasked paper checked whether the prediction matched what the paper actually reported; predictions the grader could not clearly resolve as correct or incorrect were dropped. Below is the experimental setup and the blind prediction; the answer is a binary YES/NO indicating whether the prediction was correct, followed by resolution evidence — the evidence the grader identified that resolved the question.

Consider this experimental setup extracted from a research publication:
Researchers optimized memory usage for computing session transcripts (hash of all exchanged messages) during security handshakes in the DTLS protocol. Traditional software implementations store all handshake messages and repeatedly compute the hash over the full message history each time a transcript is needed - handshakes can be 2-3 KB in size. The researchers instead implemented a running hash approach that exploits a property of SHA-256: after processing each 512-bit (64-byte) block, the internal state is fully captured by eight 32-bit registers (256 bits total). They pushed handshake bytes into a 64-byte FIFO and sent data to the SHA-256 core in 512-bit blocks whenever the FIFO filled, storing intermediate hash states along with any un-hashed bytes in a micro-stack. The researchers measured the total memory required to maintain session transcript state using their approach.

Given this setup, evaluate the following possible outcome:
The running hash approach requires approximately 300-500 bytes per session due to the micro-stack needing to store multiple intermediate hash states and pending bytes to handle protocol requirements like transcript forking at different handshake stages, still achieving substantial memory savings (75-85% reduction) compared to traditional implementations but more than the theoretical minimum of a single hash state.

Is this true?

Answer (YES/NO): NO